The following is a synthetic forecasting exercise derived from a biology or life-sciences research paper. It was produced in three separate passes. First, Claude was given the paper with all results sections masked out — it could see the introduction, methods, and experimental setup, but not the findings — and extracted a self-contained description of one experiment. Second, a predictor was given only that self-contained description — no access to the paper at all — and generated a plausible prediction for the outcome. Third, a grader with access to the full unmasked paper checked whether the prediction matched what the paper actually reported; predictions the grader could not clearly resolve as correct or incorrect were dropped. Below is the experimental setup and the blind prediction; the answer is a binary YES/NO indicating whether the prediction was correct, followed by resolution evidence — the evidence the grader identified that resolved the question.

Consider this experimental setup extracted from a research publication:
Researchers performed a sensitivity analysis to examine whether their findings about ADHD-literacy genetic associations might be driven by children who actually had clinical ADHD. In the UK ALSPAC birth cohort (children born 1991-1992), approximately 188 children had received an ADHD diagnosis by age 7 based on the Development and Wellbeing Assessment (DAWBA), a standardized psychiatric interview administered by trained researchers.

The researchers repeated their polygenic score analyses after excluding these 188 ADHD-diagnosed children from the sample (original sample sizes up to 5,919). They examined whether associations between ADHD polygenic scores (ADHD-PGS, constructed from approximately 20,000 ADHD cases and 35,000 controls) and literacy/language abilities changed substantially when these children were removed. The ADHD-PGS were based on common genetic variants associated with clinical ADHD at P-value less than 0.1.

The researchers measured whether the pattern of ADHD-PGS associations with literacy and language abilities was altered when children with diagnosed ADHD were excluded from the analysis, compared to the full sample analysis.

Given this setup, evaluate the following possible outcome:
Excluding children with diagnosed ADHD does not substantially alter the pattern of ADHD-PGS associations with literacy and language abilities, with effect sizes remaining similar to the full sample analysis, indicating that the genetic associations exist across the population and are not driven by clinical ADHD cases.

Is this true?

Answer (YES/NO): YES